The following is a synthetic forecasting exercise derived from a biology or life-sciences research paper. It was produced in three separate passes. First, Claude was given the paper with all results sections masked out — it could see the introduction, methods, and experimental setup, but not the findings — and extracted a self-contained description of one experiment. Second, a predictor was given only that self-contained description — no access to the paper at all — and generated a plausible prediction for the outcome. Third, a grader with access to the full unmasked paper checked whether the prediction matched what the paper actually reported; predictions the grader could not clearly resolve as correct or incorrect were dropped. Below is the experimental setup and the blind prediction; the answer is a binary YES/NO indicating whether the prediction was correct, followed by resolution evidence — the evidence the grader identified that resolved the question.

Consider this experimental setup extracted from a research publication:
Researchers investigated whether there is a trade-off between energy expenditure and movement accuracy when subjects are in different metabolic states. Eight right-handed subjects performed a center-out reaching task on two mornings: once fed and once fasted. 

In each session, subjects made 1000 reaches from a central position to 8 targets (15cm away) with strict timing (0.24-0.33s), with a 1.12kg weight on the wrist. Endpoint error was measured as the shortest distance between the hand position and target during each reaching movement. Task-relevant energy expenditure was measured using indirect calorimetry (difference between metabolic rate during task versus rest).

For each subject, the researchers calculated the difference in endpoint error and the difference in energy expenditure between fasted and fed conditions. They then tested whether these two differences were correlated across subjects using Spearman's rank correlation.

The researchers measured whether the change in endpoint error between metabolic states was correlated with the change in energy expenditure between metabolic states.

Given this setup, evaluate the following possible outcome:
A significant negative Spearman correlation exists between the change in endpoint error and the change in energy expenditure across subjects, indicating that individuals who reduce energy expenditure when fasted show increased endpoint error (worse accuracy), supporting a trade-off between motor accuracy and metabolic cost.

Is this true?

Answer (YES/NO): YES